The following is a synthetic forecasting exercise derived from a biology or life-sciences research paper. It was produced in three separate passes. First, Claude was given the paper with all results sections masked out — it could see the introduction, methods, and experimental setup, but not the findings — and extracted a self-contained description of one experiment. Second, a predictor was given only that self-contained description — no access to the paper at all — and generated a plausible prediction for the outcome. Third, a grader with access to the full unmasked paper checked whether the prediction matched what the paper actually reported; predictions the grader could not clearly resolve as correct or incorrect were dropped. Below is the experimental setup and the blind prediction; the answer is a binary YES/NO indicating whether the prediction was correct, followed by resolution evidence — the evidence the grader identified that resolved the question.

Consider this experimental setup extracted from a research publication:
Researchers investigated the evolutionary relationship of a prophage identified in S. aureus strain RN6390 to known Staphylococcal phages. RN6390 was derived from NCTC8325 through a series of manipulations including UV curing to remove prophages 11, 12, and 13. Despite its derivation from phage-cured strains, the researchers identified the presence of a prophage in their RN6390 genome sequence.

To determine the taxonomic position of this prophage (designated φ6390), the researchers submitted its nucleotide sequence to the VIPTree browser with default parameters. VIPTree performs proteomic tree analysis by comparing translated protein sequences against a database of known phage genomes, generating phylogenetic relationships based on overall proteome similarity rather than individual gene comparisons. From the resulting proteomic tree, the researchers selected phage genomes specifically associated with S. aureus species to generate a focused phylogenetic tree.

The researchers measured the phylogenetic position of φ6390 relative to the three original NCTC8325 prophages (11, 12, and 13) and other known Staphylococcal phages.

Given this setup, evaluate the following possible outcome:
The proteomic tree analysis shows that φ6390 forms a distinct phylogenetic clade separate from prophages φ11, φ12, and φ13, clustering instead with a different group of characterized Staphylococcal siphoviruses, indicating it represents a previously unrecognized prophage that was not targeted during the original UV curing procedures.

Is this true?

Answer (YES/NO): NO